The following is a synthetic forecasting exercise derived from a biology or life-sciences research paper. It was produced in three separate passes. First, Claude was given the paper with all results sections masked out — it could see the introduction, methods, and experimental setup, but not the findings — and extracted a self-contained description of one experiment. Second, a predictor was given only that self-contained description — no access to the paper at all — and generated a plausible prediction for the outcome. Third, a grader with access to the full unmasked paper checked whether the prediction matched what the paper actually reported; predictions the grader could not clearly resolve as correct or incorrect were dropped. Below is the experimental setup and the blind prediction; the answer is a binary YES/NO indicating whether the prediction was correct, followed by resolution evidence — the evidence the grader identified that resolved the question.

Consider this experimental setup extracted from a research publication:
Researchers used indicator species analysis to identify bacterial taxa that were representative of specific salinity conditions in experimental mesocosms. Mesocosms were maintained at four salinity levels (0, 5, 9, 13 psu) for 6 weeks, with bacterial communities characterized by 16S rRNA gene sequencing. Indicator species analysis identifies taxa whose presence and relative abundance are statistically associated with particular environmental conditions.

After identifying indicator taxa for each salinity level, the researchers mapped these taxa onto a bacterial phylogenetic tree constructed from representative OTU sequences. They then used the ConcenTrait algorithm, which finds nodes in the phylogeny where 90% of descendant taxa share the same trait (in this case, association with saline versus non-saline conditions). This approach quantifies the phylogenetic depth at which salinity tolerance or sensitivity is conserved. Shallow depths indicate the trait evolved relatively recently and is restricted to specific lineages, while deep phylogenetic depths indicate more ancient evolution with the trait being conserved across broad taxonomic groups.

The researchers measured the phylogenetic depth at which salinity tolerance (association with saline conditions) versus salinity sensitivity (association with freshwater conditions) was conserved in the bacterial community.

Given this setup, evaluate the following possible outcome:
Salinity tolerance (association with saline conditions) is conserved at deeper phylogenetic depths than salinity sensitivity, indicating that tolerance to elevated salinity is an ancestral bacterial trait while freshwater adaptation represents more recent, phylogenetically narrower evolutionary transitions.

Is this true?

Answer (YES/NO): NO